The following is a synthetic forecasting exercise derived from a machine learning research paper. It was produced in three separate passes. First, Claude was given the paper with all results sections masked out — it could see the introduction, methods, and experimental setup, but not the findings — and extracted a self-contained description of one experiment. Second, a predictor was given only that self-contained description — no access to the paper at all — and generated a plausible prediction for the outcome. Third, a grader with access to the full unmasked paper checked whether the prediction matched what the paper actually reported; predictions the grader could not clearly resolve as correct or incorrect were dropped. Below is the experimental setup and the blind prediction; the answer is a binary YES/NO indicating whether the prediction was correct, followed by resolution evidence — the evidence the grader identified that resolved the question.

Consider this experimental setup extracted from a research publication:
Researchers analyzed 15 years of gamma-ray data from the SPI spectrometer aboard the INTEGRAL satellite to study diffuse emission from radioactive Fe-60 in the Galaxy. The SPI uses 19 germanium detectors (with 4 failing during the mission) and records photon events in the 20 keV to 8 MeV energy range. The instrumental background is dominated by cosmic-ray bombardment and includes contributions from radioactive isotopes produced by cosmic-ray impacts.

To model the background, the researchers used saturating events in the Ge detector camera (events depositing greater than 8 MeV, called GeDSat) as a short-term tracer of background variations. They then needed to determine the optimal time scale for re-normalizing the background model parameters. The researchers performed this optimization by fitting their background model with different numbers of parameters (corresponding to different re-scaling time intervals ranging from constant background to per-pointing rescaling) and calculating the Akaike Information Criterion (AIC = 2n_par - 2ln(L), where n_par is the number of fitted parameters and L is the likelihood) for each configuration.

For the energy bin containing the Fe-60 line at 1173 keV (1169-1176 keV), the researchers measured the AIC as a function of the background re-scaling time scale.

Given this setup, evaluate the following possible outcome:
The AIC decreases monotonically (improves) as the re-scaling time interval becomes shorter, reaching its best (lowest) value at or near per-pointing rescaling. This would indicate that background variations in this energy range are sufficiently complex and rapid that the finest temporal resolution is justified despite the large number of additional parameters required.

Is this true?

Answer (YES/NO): NO